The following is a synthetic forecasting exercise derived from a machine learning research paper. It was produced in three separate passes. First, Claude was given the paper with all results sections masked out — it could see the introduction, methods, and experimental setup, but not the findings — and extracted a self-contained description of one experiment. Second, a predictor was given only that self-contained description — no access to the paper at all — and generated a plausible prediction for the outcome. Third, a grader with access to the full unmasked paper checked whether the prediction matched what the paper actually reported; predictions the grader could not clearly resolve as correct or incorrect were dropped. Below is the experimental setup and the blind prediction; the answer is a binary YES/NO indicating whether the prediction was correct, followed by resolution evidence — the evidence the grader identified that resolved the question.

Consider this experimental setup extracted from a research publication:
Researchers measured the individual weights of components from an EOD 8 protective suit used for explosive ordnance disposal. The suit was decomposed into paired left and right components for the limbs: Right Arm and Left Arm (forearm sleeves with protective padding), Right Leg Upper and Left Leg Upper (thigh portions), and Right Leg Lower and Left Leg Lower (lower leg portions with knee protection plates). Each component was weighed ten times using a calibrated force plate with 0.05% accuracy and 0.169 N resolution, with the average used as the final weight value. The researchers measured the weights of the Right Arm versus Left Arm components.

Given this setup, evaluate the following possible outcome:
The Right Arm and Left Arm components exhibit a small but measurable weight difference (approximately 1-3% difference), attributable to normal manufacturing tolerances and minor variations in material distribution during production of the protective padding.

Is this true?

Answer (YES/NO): NO